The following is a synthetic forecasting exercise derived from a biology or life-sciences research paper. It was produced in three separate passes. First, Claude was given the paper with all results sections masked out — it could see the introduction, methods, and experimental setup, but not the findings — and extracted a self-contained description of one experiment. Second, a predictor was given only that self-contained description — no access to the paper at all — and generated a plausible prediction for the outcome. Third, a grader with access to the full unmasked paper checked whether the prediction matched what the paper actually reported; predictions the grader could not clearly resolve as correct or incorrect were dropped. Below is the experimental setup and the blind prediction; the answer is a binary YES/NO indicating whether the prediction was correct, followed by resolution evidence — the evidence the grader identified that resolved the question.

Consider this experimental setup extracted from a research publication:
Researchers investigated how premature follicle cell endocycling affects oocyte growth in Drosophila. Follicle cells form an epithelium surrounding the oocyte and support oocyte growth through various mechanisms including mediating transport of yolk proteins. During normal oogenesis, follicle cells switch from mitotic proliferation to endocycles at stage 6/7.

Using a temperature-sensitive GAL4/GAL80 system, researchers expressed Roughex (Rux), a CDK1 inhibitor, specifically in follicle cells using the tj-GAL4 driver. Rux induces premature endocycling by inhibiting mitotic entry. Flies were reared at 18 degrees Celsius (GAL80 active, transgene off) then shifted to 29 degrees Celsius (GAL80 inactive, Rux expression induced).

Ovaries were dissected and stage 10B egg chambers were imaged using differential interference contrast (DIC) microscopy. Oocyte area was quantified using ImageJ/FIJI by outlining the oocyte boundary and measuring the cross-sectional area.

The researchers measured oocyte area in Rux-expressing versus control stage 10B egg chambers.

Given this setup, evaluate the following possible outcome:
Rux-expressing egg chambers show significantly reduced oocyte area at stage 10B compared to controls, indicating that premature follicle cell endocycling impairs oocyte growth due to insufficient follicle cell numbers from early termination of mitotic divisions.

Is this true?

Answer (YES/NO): YES